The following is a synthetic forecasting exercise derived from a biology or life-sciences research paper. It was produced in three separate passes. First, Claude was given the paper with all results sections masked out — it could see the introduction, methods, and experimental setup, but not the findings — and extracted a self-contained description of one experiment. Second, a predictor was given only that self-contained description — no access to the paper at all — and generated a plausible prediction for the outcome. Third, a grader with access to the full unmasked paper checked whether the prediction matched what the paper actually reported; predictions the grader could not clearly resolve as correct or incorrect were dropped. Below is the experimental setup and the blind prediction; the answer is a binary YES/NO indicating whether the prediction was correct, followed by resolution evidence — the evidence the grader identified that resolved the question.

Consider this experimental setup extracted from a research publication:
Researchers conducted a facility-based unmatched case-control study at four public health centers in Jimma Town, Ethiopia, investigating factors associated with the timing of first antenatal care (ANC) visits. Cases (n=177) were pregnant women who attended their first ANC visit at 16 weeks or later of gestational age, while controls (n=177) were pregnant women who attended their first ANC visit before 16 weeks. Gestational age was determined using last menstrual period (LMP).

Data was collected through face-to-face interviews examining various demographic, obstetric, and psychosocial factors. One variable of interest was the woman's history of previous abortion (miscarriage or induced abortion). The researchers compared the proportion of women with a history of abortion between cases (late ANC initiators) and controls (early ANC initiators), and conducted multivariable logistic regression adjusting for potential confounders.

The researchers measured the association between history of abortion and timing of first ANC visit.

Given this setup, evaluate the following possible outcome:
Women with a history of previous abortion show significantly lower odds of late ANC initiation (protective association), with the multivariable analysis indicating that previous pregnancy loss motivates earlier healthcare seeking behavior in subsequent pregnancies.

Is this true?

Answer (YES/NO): YES